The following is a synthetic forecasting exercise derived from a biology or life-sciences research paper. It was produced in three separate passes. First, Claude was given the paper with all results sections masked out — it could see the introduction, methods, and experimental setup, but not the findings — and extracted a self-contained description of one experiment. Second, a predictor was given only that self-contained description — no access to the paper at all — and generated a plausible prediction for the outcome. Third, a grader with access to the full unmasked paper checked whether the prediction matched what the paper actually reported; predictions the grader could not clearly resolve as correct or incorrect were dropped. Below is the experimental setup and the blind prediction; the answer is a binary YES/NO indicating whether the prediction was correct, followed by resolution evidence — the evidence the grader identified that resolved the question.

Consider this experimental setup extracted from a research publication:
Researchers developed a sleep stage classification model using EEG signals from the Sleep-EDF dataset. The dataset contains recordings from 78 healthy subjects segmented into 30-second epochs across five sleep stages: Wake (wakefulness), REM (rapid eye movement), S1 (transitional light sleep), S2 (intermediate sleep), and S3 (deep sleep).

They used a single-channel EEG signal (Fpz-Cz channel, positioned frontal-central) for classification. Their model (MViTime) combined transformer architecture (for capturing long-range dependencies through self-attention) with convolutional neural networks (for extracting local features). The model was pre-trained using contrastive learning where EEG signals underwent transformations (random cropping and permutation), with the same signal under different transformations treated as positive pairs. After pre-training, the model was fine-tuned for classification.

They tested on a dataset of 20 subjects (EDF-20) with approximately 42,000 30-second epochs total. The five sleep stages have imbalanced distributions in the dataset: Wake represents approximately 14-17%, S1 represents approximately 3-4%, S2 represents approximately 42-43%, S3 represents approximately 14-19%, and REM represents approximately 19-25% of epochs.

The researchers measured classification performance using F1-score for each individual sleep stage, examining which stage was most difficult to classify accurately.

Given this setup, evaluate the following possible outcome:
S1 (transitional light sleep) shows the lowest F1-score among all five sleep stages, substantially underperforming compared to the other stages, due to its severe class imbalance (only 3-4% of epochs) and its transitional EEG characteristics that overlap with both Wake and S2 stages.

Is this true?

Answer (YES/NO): YES